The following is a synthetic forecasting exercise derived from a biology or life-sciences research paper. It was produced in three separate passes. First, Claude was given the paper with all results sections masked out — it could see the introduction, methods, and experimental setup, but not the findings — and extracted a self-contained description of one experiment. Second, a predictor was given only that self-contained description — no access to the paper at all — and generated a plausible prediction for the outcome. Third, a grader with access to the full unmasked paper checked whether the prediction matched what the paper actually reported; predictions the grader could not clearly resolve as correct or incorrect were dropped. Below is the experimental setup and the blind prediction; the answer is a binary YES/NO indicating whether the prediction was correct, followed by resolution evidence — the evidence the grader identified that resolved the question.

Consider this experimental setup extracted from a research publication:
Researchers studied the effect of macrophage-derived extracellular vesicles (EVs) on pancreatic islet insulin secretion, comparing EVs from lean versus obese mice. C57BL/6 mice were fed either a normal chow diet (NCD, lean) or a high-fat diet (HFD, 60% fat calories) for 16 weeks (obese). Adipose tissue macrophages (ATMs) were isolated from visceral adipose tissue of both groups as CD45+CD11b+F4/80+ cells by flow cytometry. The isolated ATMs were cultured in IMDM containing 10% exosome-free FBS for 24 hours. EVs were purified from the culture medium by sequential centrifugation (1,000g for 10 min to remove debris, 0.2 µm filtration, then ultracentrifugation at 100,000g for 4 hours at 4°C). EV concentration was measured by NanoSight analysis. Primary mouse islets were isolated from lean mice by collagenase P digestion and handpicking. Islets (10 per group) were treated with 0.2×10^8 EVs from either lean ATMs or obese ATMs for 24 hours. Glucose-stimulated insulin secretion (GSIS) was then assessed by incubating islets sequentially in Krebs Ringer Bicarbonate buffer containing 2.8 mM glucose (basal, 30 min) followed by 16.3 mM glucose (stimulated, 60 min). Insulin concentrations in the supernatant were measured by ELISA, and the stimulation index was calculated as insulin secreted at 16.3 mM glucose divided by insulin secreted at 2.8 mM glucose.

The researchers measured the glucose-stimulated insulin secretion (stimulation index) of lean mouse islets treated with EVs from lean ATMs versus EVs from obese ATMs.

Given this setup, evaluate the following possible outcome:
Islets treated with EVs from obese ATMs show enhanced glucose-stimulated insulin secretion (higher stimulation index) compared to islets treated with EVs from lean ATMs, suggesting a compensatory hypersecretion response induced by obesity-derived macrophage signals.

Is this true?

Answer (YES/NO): NO